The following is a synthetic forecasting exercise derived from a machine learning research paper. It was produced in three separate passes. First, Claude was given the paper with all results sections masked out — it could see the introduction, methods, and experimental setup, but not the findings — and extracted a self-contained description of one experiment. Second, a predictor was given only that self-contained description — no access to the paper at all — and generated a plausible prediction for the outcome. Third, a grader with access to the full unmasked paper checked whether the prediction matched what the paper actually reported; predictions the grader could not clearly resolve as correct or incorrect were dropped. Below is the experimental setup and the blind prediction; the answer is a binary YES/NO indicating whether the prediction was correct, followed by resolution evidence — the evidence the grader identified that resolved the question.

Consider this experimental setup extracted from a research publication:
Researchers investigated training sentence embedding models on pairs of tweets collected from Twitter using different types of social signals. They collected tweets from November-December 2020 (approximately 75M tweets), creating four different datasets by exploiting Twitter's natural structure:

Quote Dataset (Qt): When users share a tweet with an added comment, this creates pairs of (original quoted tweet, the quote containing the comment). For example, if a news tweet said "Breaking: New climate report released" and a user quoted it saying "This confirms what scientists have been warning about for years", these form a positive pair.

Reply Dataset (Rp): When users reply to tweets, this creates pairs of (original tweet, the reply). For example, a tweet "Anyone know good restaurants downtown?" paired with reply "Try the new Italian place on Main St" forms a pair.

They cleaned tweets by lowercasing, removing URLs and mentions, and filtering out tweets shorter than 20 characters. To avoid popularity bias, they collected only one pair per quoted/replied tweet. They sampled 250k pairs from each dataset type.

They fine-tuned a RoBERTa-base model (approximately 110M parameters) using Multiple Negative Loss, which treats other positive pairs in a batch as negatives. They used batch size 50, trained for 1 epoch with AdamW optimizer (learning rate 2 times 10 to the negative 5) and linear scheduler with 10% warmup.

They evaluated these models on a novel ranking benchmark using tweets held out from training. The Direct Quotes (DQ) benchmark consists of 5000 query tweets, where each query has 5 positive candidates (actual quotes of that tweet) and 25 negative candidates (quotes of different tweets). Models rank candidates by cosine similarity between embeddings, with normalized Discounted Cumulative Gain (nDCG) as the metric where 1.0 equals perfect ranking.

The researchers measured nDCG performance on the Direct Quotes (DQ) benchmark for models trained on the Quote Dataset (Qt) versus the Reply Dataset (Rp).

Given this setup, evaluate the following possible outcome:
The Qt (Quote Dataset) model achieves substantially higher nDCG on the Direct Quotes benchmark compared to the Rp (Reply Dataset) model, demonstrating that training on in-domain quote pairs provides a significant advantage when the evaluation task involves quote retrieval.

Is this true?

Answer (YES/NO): NO